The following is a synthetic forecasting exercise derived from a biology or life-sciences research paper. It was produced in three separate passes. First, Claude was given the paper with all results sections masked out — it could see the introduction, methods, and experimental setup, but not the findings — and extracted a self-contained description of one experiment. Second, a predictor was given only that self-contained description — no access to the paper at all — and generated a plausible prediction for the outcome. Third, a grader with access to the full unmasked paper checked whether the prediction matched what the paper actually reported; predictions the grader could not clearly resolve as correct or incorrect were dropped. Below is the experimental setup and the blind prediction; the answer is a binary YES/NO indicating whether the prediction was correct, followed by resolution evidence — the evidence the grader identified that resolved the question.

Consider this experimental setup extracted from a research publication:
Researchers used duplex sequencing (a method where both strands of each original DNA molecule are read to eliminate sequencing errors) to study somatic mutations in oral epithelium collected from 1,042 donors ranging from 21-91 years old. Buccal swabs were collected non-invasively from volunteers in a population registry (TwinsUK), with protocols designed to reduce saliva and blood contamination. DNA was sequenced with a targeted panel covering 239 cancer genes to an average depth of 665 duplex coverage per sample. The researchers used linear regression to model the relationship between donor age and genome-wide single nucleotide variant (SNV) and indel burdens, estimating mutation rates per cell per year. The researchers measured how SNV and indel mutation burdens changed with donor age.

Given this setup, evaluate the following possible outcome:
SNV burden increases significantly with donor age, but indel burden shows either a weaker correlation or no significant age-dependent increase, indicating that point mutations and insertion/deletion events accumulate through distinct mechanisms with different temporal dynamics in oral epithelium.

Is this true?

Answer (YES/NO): NO